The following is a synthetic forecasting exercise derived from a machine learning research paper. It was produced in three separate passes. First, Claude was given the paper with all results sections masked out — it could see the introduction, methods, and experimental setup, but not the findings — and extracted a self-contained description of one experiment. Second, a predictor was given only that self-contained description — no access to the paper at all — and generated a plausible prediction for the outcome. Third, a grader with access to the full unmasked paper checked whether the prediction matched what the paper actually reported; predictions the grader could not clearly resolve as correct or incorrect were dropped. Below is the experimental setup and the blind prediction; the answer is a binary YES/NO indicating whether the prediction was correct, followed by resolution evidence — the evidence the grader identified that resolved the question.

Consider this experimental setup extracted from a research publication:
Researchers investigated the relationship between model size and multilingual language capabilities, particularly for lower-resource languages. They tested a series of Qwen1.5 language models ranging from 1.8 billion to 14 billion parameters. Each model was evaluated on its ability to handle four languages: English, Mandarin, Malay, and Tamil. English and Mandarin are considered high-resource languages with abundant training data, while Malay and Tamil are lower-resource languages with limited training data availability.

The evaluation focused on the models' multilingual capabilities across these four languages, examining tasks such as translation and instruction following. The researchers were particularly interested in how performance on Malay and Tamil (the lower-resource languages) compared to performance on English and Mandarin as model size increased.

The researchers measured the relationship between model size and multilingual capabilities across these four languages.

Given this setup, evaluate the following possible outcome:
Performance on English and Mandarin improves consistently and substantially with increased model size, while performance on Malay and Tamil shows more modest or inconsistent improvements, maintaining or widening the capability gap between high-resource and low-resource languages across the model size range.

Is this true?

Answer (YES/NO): NO